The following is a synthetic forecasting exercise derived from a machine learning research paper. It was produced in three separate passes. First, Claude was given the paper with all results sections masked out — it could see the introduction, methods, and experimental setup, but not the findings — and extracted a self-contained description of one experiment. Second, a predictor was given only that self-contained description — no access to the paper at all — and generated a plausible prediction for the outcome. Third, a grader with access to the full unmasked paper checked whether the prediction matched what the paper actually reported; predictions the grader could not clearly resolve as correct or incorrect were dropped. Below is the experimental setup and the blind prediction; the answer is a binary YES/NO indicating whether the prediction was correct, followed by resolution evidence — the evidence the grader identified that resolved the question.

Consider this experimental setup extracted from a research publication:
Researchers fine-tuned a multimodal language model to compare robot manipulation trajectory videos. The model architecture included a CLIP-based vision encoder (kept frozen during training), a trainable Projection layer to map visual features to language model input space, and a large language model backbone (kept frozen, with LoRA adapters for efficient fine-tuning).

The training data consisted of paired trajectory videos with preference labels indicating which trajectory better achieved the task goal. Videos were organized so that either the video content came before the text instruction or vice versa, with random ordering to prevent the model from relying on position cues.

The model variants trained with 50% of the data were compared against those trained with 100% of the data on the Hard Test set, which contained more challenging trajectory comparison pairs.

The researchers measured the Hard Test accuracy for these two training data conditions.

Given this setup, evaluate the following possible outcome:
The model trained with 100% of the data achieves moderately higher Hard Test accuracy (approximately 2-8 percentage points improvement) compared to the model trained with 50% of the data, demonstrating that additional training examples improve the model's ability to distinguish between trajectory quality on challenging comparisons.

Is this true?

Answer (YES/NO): NO